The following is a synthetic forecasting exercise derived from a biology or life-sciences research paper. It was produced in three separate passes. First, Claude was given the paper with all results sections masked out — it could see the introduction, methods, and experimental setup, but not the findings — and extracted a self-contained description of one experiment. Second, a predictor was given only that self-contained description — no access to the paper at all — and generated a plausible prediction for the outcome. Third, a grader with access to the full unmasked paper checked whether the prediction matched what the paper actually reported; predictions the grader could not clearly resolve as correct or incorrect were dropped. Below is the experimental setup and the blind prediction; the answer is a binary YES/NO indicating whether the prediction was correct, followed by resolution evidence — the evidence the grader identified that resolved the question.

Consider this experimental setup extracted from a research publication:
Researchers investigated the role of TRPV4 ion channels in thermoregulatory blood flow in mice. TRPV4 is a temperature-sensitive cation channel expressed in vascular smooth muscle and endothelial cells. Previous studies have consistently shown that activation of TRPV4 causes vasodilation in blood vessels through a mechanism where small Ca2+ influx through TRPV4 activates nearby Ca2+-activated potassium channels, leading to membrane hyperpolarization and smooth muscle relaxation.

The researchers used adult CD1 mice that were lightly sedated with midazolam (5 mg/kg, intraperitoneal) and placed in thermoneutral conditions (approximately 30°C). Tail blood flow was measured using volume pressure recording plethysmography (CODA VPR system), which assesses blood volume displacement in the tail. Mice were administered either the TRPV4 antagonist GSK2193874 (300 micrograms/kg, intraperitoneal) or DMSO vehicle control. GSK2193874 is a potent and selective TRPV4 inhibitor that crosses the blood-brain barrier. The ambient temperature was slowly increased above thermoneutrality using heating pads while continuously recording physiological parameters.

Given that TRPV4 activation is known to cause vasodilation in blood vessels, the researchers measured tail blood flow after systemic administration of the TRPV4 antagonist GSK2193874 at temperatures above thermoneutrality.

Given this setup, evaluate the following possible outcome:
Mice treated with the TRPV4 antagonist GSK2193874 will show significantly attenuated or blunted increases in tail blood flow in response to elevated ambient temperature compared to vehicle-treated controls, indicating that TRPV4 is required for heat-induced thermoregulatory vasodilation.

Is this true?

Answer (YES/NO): NO